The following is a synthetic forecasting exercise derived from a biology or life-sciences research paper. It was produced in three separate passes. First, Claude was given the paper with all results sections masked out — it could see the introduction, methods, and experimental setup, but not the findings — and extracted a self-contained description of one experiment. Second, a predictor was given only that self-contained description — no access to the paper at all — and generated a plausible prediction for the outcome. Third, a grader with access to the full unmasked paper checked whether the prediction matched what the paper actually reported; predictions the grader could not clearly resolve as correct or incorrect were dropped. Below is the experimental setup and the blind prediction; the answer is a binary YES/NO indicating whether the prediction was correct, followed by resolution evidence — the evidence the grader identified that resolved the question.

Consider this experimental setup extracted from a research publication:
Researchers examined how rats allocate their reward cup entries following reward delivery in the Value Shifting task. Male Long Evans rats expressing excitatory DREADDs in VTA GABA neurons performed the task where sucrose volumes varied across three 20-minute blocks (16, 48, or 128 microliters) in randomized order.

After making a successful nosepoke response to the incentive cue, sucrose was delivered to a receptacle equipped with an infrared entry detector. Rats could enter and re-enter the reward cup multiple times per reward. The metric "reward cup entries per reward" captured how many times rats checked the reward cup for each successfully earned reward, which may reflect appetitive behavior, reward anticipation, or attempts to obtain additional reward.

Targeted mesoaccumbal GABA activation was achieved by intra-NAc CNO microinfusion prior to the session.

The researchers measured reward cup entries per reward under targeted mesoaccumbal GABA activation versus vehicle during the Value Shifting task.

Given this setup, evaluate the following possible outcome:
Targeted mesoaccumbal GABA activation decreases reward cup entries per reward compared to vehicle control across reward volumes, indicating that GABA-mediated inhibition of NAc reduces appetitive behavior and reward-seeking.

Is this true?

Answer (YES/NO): NO